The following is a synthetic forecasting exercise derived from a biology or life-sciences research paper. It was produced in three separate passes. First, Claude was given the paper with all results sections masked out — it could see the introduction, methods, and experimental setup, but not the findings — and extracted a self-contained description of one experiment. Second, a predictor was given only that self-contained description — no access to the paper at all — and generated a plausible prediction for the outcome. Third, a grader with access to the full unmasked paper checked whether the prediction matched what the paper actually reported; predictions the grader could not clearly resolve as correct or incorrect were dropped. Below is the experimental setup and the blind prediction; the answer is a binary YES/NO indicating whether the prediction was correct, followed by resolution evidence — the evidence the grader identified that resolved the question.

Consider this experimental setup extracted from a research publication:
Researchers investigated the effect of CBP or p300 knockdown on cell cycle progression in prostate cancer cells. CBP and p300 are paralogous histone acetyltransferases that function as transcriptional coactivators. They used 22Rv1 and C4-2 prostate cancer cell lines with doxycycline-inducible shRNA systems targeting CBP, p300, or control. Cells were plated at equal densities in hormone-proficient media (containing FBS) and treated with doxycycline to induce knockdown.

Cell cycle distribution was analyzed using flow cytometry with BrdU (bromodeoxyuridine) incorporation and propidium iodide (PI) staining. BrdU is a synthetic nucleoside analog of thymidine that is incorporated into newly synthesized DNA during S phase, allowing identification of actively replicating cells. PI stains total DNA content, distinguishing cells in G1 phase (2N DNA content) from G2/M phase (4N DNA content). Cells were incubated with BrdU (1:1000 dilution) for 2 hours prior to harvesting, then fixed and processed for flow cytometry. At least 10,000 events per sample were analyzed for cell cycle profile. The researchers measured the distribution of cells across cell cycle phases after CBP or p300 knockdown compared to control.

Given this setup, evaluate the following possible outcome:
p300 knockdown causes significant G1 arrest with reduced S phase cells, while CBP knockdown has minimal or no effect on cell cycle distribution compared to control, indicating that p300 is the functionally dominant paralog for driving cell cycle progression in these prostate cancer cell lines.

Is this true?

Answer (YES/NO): NO